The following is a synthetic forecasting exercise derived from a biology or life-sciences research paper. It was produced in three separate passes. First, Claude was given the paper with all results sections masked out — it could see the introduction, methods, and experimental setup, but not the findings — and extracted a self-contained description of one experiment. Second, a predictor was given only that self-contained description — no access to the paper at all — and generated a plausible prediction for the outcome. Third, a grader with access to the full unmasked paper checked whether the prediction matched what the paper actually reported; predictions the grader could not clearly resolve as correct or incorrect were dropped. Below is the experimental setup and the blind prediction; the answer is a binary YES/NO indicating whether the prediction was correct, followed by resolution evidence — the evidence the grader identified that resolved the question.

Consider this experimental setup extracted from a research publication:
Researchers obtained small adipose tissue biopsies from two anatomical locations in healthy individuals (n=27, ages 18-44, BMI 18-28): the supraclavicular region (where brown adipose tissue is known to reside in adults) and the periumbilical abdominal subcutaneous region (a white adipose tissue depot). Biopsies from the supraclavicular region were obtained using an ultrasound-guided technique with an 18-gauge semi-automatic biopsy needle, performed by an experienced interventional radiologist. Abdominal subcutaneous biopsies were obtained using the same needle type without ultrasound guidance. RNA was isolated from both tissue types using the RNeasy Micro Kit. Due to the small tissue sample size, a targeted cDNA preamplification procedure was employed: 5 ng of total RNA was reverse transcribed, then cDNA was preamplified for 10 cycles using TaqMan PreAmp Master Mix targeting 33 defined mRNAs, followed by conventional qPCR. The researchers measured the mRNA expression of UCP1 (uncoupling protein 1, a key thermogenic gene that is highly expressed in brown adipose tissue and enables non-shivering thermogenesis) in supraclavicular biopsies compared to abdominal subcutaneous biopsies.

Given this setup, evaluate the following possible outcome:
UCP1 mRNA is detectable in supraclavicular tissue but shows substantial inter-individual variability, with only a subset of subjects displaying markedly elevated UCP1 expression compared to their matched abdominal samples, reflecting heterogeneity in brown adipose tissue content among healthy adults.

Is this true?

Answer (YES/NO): NO